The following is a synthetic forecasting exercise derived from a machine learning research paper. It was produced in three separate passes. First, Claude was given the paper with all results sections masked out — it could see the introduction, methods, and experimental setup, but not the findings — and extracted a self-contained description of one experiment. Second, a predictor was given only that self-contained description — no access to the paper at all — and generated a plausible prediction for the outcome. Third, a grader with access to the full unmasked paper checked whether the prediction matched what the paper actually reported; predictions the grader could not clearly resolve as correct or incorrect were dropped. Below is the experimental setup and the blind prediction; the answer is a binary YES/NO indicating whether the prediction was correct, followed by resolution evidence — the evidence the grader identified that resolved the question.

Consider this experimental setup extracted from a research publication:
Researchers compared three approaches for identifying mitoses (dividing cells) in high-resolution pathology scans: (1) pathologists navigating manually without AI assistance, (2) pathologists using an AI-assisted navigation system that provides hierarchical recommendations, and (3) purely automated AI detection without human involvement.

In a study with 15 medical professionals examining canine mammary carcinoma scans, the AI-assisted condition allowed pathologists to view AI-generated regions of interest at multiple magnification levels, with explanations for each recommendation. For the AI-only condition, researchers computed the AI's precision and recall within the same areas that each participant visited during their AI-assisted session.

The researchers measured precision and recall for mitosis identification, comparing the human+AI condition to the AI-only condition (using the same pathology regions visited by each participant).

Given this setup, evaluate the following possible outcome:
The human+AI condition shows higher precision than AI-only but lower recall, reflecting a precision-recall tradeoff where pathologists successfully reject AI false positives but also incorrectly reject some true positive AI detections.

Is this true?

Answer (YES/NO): NO